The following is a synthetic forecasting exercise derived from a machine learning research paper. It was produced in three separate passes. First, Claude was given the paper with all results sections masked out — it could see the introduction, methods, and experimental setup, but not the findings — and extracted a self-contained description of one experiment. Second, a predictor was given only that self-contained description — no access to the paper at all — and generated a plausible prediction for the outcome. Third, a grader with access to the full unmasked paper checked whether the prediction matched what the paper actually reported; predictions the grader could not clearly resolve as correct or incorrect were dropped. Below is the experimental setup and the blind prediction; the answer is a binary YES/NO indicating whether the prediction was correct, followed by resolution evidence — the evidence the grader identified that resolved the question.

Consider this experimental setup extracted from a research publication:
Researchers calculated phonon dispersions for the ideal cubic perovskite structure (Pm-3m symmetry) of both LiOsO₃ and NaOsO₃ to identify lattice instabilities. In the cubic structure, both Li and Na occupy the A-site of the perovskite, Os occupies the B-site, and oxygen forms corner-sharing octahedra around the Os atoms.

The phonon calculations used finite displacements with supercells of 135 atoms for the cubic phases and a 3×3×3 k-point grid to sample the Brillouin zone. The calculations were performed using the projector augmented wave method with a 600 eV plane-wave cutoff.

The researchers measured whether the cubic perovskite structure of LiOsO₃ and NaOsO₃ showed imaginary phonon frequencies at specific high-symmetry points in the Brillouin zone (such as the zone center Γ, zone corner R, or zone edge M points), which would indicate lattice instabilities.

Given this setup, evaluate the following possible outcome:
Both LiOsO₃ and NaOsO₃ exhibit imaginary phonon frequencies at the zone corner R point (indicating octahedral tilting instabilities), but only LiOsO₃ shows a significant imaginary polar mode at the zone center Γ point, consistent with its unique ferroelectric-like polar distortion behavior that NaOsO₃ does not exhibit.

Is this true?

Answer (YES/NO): YES